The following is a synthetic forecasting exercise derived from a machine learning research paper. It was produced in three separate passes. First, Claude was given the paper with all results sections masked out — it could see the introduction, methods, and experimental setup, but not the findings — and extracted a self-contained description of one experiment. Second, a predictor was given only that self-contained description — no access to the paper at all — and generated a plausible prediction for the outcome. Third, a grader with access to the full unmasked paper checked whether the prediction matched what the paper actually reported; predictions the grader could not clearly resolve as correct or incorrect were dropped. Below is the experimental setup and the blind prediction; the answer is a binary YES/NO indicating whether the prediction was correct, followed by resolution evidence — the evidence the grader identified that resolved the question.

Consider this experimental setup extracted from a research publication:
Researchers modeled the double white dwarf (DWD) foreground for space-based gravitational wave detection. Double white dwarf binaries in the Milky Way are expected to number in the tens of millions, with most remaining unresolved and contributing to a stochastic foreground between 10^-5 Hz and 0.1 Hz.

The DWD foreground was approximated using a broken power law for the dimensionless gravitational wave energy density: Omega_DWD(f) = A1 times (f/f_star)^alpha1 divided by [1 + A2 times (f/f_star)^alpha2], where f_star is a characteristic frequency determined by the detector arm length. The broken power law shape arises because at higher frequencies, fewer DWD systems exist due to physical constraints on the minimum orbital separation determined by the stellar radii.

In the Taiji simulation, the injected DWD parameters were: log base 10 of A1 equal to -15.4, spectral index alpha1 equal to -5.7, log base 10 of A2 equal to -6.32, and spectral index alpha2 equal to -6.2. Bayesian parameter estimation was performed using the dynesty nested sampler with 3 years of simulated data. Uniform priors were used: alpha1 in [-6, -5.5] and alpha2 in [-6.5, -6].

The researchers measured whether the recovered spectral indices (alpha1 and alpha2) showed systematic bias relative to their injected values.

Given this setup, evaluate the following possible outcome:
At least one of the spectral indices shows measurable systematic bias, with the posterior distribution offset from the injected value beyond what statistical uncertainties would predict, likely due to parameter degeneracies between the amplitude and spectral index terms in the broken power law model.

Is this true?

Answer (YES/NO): NO